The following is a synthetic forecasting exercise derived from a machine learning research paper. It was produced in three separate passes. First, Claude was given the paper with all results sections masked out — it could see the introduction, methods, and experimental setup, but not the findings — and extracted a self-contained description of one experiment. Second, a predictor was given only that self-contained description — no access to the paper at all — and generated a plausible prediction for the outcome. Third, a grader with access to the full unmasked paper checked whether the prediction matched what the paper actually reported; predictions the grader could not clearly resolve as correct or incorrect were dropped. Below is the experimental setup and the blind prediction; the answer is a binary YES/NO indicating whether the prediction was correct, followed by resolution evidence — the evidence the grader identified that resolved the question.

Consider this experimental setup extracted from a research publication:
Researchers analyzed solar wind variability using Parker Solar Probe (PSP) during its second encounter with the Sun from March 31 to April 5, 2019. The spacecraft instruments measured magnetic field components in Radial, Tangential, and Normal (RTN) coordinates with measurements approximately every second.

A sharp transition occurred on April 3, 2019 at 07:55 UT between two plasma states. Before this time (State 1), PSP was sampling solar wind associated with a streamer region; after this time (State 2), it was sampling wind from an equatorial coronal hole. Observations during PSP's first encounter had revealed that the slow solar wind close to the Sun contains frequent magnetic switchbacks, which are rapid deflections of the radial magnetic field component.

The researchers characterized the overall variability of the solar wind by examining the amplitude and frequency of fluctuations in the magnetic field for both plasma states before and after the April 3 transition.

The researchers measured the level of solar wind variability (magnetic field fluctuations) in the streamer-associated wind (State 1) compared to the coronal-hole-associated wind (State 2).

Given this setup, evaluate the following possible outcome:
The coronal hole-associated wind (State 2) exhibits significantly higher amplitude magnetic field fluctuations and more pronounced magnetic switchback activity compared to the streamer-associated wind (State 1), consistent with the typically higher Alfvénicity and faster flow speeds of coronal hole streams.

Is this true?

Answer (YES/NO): NO